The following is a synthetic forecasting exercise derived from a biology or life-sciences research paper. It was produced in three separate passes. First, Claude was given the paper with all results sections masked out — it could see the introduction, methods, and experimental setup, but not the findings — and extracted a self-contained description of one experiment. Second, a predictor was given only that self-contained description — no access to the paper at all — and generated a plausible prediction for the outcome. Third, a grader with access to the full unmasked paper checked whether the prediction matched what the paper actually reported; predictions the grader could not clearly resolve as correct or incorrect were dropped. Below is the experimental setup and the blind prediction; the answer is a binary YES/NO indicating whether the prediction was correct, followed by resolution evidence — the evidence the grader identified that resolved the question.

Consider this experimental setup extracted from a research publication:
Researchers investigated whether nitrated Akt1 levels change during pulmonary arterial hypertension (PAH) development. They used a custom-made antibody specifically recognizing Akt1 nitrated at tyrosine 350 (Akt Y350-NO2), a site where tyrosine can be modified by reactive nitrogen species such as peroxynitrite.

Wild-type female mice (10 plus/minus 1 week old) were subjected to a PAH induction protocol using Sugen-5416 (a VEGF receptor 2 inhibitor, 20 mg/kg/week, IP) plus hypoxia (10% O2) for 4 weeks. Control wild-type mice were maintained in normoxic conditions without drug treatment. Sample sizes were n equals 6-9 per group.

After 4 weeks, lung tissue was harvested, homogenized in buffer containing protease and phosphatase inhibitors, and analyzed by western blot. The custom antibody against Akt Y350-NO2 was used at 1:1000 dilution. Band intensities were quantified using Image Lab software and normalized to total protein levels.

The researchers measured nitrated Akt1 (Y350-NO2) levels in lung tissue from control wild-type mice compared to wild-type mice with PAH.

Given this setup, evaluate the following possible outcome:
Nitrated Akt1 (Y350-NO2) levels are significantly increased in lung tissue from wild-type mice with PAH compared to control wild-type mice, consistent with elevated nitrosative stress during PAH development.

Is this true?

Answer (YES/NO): YES